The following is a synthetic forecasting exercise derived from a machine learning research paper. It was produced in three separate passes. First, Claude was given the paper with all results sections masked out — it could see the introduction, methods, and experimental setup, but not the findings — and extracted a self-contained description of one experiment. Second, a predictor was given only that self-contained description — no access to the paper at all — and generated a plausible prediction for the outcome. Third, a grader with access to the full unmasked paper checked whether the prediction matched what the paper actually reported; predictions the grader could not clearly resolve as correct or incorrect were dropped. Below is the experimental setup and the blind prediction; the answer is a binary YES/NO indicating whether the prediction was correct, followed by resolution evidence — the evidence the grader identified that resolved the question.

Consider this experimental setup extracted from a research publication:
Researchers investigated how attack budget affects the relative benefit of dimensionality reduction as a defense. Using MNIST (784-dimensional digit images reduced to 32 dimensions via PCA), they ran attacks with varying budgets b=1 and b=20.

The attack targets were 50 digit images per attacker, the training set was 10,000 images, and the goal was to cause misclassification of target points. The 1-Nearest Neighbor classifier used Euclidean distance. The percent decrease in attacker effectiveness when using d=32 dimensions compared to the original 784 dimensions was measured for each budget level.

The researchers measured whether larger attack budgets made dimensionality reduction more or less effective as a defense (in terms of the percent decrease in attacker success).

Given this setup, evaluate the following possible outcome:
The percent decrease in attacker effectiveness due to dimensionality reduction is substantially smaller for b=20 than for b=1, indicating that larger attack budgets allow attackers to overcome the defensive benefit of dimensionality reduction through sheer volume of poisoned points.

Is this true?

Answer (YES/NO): YES